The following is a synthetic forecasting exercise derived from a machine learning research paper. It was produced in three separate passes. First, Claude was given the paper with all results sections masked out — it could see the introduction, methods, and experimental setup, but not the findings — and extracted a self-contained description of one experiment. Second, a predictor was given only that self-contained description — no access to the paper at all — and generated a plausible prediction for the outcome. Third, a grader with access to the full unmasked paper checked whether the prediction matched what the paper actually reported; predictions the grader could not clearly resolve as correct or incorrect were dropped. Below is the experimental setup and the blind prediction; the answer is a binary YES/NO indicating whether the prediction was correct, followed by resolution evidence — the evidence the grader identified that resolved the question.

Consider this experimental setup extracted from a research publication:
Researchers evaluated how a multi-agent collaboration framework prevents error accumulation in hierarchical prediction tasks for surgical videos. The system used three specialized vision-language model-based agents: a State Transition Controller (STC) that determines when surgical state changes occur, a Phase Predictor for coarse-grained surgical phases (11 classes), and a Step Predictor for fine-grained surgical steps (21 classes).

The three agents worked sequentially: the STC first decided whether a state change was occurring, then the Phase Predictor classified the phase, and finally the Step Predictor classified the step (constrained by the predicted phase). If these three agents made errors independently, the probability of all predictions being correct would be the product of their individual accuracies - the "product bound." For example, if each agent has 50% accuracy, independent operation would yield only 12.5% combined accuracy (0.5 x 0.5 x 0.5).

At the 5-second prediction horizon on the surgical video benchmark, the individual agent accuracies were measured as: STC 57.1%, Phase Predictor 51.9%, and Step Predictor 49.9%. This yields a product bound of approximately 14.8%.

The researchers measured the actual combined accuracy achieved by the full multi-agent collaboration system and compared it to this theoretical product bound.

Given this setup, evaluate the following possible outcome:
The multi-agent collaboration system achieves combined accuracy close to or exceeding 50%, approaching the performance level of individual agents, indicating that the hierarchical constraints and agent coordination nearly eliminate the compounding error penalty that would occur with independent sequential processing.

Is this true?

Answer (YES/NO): NO